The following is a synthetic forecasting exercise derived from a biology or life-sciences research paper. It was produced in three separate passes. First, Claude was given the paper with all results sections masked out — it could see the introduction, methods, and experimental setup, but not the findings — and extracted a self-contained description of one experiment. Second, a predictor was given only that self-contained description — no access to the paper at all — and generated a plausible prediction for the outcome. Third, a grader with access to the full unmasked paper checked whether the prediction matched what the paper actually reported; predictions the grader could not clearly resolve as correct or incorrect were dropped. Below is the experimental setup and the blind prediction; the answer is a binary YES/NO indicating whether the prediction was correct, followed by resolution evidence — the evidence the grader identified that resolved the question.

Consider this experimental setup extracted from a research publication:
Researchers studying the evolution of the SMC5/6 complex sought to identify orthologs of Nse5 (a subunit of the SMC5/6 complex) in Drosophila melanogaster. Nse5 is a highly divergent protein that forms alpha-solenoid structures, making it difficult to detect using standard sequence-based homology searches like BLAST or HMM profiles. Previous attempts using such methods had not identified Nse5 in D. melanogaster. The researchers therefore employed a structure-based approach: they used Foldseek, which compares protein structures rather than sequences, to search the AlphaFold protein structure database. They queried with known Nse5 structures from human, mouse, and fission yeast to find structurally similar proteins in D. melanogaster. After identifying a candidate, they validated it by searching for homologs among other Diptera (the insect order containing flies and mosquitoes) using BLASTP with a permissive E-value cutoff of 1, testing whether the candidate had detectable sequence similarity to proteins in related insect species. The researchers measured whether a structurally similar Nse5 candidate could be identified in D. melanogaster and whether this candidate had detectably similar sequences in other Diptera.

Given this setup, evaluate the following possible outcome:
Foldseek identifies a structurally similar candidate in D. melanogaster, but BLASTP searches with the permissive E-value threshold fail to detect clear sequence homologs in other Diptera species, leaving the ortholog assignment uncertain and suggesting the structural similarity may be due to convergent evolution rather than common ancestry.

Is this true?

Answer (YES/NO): NO